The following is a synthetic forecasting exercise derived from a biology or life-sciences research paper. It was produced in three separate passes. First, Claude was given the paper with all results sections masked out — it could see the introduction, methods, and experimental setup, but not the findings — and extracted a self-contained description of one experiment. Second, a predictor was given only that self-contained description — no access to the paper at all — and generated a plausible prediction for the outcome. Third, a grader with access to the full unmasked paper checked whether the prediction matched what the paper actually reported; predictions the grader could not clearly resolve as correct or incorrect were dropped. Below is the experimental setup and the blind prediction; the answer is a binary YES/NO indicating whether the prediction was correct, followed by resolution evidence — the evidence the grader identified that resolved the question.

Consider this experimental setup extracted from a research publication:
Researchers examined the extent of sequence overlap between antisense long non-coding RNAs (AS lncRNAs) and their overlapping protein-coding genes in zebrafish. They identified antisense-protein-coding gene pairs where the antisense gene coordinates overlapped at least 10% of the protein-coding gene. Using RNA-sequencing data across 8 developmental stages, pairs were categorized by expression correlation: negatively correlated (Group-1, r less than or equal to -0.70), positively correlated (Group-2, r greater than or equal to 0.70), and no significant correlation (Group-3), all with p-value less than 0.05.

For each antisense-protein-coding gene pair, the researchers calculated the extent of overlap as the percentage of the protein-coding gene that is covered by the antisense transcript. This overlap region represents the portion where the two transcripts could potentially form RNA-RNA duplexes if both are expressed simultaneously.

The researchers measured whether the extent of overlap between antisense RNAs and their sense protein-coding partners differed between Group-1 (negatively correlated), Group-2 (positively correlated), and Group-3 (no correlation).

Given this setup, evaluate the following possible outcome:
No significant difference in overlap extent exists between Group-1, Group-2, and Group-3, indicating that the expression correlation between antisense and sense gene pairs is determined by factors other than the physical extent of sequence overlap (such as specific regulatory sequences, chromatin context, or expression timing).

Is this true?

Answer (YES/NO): NO